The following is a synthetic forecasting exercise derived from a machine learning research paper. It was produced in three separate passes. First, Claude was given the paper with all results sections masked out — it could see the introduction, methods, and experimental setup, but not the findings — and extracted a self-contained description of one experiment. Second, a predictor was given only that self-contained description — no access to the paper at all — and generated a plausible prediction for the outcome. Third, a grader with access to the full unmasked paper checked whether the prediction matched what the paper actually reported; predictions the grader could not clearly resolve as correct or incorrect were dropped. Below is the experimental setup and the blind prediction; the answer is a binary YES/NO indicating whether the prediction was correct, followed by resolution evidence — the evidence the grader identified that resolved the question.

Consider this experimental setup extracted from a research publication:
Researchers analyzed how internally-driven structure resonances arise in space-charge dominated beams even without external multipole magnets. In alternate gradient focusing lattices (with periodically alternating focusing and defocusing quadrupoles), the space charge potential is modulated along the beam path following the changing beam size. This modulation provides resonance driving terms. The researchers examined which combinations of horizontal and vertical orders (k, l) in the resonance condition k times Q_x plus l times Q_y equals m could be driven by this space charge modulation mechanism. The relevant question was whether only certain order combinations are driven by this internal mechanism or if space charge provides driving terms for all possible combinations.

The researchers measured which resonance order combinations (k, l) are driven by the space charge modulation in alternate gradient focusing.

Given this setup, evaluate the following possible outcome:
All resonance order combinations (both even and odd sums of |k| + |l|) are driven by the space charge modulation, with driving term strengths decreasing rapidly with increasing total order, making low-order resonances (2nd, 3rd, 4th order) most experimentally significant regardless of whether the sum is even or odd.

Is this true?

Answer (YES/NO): NO